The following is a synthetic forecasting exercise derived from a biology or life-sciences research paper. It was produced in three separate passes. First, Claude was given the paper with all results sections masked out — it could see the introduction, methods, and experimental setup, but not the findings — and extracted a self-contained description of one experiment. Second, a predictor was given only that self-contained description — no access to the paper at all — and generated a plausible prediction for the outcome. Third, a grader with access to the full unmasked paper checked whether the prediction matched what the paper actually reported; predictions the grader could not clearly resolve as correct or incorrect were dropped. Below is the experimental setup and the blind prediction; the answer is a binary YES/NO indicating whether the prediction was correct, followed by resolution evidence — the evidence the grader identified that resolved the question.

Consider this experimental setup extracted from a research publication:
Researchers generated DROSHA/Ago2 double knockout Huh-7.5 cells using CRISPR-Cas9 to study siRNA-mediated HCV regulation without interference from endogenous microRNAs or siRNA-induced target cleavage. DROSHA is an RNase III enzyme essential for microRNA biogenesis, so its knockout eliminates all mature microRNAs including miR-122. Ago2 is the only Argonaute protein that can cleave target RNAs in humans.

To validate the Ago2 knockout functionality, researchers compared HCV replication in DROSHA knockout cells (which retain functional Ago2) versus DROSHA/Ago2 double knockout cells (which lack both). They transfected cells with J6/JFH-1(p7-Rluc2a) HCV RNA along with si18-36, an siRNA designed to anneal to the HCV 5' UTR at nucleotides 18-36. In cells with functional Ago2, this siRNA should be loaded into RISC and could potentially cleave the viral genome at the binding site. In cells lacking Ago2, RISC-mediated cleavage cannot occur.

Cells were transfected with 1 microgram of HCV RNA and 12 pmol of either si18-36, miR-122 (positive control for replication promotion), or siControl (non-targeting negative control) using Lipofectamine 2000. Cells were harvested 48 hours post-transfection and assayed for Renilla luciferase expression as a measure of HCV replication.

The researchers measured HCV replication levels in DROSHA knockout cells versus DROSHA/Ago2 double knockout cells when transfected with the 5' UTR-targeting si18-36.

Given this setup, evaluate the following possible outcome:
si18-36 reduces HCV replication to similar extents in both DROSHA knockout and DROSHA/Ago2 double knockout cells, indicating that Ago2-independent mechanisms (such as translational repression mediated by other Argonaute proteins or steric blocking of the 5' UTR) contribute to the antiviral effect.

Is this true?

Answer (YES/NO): NO